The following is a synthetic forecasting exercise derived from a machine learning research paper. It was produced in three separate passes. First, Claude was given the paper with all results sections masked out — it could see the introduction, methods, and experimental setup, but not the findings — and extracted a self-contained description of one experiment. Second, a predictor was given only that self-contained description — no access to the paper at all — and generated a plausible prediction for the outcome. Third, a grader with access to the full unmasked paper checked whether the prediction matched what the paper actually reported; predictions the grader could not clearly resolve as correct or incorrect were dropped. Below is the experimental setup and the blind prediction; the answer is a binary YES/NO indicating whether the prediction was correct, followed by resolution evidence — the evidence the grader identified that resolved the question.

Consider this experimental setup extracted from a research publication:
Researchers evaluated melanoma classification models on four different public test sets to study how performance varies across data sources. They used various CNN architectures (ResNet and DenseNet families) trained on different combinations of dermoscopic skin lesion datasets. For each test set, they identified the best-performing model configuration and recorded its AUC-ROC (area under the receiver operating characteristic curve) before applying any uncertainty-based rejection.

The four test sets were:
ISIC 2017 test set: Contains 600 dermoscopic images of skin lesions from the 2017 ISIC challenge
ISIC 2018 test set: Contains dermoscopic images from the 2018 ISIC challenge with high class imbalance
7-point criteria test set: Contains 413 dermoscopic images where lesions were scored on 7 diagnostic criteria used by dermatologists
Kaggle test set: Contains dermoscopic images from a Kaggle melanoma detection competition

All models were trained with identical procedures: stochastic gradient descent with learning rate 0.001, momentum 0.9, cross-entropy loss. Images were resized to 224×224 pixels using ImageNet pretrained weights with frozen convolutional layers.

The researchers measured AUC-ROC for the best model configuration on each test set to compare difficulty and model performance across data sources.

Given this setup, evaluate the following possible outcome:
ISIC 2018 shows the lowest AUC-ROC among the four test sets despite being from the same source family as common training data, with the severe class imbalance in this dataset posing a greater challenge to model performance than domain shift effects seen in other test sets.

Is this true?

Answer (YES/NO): NO